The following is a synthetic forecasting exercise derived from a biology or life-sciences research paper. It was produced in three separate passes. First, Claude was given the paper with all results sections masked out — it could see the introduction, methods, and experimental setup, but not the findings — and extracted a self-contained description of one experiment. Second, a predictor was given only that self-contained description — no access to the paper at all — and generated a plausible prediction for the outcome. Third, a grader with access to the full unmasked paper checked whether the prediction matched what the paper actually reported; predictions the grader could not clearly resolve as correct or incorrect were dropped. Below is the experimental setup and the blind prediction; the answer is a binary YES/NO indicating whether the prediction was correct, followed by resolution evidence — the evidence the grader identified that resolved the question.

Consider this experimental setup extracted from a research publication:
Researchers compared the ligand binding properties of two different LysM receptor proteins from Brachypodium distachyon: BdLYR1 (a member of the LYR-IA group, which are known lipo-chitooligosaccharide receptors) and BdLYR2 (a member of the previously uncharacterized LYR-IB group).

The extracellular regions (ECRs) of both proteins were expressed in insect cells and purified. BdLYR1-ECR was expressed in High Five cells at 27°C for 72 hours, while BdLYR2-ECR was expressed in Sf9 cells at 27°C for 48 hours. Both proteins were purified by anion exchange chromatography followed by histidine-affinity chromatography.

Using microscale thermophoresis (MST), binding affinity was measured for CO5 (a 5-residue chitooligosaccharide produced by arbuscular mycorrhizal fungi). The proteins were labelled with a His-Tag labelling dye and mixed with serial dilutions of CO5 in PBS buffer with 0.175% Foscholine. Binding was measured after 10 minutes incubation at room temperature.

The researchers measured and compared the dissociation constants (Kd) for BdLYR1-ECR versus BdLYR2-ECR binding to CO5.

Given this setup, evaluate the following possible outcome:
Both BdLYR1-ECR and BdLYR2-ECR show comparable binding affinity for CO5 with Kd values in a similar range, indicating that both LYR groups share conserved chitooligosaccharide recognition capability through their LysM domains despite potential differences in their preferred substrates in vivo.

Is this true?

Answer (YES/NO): NO